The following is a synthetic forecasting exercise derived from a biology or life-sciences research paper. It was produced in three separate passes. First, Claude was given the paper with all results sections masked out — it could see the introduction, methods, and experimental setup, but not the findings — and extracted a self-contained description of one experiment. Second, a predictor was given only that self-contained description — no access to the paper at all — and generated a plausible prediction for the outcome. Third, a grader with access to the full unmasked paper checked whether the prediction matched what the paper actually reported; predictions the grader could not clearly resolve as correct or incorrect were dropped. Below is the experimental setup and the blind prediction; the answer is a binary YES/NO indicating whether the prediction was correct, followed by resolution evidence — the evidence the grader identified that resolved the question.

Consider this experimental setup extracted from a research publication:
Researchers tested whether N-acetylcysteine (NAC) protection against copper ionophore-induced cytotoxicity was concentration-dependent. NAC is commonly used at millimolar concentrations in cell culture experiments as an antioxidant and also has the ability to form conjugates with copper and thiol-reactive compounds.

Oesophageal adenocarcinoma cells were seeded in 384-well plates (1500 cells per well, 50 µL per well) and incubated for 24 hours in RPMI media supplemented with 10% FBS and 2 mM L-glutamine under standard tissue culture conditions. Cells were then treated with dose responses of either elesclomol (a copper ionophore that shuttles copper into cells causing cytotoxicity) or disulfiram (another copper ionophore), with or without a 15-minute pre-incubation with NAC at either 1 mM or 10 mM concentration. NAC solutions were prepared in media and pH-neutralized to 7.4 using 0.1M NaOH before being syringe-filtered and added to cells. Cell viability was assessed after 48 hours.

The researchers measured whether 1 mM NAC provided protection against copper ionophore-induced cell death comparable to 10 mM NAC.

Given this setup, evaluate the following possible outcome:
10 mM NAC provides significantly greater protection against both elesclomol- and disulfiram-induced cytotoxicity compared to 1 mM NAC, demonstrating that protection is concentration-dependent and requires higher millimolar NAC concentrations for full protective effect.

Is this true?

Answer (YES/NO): NO